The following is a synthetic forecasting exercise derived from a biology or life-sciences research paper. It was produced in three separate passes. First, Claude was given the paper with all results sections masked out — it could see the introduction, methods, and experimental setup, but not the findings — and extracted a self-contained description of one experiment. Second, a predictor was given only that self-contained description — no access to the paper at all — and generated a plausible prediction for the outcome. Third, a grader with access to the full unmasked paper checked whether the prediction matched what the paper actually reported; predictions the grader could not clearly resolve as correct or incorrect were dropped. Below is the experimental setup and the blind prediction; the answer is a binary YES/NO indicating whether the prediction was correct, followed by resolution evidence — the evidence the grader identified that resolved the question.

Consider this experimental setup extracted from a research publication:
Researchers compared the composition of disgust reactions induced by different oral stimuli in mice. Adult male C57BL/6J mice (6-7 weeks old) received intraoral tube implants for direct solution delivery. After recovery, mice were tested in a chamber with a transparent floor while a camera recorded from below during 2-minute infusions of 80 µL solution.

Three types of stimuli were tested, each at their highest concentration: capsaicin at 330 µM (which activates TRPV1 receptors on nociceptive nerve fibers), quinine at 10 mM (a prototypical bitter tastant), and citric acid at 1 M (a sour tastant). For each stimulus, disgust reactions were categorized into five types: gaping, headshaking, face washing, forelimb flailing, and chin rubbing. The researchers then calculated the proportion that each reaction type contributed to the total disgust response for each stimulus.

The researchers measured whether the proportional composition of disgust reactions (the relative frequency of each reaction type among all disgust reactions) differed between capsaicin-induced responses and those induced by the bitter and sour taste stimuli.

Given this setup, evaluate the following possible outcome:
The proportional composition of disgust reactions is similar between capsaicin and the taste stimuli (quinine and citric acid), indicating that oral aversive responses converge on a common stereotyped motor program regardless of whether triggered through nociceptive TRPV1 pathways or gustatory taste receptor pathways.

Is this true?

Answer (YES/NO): YES